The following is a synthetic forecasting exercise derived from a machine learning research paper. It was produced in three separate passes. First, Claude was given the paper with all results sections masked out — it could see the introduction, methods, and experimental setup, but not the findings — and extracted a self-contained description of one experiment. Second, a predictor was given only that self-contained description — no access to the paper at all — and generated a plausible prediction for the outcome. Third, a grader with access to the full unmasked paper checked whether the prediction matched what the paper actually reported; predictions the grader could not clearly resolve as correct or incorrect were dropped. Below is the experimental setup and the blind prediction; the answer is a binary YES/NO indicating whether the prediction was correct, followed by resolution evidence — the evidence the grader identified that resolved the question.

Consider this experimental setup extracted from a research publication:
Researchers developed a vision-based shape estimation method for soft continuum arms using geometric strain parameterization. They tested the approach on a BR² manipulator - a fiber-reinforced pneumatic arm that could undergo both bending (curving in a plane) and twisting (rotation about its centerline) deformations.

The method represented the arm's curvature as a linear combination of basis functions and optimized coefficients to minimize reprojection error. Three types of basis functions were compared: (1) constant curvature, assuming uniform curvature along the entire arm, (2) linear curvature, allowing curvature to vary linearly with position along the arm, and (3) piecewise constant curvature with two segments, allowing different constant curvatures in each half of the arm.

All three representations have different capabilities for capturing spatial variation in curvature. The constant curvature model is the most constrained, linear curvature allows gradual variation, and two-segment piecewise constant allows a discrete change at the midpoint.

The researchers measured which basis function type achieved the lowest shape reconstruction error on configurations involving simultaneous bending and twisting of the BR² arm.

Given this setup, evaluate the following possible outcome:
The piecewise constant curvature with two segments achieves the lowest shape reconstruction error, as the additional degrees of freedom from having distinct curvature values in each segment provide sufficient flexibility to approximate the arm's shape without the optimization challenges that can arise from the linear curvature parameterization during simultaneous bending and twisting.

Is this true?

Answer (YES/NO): YES